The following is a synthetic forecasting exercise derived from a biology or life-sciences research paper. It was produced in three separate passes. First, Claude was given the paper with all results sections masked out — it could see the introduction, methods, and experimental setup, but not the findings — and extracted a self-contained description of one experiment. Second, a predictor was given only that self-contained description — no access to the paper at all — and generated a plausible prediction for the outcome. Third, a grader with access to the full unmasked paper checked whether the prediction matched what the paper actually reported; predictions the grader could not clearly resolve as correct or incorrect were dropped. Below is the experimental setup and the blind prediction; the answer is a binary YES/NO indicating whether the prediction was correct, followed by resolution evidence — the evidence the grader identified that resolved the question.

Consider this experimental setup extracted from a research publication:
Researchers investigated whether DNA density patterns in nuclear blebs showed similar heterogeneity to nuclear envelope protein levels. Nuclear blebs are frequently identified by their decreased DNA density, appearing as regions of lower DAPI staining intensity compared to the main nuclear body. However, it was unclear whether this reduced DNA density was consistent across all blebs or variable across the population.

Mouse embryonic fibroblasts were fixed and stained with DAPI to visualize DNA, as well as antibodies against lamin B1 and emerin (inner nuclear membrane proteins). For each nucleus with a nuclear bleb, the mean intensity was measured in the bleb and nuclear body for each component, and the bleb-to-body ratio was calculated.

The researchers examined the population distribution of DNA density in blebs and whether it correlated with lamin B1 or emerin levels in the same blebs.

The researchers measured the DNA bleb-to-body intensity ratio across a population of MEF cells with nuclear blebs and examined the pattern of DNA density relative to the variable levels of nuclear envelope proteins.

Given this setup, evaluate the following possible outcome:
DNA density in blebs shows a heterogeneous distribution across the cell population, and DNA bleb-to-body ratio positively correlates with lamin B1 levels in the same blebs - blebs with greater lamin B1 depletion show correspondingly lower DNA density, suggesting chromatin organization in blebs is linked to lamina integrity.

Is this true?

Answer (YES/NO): NO